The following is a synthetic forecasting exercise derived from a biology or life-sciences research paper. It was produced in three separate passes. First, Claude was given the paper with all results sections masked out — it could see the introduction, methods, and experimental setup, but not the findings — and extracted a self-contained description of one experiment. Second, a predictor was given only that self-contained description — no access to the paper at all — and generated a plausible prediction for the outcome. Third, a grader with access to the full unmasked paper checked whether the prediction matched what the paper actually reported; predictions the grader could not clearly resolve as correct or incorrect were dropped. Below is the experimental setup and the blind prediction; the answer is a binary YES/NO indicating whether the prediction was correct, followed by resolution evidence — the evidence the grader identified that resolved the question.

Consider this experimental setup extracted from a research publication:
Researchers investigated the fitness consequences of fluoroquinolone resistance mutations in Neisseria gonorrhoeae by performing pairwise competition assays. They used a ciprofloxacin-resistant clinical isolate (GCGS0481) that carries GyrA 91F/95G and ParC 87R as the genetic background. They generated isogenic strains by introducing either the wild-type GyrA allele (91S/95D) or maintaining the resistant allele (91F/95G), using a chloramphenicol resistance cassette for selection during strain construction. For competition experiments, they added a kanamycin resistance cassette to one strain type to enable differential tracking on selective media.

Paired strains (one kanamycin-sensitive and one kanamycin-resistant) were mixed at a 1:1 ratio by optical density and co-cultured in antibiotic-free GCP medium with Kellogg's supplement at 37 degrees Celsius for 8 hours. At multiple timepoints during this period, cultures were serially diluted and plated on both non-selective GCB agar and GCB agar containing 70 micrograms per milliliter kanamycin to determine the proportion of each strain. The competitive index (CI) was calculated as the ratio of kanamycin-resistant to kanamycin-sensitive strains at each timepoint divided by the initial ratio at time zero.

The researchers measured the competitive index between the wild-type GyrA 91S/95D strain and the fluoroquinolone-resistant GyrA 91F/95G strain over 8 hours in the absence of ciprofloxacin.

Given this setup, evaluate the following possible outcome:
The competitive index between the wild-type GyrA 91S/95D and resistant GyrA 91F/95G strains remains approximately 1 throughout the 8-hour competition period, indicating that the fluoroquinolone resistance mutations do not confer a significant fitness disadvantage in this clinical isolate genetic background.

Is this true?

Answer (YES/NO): NO